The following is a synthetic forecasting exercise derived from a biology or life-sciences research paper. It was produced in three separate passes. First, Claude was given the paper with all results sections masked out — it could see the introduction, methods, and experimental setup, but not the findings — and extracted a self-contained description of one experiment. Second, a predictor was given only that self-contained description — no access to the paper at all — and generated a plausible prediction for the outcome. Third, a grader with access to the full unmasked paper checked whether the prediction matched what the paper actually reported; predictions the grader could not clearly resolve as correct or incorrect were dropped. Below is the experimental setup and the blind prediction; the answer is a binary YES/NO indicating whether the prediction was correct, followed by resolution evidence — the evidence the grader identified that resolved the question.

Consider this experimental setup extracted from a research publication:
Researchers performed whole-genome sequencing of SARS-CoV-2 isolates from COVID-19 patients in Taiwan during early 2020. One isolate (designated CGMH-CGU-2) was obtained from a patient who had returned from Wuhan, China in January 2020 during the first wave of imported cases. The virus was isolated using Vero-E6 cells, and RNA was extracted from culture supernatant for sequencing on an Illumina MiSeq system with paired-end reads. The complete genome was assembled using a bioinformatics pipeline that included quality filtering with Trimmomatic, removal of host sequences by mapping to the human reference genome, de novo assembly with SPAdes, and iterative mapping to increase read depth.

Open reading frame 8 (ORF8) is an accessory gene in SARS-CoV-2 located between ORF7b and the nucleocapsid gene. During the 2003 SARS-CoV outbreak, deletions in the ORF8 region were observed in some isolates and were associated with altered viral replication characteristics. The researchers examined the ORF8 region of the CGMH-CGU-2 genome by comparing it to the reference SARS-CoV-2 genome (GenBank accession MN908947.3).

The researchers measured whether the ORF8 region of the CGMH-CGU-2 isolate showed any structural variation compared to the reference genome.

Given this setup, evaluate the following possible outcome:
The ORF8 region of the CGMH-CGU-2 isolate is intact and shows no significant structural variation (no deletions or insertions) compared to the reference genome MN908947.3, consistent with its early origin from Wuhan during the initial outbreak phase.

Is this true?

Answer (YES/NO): NO